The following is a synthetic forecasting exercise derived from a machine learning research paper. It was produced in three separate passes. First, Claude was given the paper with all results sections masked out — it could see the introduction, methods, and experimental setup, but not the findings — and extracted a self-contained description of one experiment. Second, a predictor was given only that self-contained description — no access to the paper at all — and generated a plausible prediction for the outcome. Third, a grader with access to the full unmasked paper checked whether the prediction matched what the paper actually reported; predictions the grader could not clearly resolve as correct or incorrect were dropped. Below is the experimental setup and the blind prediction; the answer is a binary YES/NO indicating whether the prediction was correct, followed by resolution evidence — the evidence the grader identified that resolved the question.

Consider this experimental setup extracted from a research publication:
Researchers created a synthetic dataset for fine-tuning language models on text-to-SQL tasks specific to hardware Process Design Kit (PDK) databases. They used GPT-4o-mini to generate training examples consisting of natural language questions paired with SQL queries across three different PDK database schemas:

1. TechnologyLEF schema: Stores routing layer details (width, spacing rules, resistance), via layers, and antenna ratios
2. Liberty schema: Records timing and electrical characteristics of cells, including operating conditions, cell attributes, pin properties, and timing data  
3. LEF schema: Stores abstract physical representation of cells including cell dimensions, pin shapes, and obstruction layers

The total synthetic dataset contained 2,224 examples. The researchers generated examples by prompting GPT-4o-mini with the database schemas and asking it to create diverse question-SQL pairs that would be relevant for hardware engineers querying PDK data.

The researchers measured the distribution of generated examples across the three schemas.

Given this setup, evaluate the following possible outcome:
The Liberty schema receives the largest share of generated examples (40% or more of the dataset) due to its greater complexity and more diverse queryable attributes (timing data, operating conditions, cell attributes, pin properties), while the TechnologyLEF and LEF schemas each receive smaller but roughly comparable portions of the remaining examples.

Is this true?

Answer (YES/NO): NO